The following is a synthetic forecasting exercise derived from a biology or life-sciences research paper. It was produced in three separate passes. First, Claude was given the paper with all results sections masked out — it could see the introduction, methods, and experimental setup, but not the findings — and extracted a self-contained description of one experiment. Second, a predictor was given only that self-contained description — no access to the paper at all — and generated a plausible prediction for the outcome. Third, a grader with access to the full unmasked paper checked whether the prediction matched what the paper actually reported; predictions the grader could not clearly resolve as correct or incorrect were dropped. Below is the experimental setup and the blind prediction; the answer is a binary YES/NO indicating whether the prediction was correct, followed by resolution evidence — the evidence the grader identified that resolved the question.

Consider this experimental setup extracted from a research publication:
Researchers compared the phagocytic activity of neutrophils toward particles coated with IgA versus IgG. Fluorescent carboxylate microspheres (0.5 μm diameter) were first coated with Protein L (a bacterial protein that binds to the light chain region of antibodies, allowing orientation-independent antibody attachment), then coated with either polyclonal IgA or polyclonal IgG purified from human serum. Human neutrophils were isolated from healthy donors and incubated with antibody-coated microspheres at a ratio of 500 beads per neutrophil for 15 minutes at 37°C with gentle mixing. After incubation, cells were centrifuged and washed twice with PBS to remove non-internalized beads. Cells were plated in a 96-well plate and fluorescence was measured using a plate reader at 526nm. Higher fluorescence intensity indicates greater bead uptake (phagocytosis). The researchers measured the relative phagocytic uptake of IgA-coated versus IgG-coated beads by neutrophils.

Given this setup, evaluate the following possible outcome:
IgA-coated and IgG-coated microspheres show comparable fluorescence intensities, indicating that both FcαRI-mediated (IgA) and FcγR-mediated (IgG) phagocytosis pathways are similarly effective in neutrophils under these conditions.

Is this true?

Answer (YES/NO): NO